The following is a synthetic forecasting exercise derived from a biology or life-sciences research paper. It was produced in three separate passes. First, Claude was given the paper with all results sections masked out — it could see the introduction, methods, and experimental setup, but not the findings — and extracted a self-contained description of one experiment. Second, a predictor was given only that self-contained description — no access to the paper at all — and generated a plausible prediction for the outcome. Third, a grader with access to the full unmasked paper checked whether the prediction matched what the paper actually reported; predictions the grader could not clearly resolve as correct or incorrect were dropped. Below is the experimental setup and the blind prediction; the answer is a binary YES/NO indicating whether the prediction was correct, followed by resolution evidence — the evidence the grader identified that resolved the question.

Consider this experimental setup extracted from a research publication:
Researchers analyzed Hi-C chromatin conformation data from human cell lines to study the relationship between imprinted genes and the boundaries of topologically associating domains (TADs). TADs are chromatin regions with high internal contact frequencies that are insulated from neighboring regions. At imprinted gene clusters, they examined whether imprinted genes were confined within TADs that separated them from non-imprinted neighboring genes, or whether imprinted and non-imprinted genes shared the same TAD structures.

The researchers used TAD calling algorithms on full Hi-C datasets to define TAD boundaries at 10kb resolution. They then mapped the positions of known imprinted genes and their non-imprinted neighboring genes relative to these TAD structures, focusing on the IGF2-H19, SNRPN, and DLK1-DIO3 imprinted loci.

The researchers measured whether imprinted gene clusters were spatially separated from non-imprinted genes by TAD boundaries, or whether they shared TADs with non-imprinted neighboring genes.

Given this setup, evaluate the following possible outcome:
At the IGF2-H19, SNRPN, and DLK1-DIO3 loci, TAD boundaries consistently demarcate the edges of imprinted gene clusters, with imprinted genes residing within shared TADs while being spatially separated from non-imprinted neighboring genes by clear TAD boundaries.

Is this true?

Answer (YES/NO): NO